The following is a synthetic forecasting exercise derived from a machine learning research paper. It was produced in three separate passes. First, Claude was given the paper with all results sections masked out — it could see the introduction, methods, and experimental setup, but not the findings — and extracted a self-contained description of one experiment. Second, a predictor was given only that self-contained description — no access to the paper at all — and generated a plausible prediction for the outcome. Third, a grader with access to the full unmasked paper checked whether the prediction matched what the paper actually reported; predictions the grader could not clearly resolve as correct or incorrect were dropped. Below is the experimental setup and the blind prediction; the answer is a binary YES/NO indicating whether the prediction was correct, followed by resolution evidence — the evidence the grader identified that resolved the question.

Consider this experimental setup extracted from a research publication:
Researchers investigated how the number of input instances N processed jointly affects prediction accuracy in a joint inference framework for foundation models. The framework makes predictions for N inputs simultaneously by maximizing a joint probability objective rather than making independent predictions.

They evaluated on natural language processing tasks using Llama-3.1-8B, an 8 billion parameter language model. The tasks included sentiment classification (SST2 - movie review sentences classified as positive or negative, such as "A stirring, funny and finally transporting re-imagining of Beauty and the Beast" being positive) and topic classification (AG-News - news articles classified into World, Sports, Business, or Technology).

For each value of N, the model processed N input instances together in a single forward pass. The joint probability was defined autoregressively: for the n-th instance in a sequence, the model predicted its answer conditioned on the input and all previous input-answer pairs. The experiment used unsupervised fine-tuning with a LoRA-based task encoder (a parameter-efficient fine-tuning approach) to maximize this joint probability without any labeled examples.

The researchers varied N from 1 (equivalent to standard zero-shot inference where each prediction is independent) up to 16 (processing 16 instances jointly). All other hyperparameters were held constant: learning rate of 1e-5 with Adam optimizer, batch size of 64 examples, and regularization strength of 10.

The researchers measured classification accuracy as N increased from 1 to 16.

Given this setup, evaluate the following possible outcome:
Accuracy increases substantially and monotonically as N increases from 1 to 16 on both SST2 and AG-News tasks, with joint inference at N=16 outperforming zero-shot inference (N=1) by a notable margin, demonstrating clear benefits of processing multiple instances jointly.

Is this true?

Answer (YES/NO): YES